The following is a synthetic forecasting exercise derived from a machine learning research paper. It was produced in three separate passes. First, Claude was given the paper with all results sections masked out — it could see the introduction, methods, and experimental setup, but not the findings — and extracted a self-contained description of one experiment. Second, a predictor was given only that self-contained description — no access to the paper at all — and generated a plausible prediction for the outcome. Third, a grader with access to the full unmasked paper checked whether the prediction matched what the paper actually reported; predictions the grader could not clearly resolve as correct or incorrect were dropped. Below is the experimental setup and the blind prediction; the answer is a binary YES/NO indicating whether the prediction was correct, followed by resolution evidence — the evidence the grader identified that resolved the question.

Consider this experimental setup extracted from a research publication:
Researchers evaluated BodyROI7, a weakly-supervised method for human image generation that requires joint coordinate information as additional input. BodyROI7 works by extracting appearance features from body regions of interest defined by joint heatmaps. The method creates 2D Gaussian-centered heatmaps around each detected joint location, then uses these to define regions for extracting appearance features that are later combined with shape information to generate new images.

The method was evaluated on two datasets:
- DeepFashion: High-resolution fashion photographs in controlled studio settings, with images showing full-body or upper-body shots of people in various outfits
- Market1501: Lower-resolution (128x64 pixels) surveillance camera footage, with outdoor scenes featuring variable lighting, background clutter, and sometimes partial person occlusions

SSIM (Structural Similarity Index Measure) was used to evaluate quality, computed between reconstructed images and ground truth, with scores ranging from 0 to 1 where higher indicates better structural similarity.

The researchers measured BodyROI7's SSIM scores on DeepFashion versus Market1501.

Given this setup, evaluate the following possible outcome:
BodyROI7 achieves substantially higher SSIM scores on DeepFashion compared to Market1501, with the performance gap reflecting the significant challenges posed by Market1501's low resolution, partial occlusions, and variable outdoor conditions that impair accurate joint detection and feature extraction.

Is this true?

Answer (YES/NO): YES